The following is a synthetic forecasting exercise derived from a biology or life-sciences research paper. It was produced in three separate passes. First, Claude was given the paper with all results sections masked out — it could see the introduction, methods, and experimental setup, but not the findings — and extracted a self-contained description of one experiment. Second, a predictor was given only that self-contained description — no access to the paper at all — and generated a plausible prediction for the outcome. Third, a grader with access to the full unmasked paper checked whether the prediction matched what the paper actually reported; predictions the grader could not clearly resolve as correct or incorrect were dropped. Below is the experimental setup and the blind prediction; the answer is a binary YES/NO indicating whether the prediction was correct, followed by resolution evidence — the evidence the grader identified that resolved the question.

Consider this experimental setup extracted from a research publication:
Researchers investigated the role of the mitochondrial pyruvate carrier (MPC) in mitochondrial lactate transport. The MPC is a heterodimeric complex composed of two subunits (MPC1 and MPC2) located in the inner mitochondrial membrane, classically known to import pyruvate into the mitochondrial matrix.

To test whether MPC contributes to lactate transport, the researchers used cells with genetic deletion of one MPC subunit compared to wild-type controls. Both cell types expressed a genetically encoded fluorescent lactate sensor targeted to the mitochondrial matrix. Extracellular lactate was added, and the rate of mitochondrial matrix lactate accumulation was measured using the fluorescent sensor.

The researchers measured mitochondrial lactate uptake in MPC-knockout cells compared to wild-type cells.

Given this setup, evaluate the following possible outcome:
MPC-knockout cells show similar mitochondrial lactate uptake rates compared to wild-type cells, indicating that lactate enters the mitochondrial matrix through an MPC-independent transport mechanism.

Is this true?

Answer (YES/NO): NO